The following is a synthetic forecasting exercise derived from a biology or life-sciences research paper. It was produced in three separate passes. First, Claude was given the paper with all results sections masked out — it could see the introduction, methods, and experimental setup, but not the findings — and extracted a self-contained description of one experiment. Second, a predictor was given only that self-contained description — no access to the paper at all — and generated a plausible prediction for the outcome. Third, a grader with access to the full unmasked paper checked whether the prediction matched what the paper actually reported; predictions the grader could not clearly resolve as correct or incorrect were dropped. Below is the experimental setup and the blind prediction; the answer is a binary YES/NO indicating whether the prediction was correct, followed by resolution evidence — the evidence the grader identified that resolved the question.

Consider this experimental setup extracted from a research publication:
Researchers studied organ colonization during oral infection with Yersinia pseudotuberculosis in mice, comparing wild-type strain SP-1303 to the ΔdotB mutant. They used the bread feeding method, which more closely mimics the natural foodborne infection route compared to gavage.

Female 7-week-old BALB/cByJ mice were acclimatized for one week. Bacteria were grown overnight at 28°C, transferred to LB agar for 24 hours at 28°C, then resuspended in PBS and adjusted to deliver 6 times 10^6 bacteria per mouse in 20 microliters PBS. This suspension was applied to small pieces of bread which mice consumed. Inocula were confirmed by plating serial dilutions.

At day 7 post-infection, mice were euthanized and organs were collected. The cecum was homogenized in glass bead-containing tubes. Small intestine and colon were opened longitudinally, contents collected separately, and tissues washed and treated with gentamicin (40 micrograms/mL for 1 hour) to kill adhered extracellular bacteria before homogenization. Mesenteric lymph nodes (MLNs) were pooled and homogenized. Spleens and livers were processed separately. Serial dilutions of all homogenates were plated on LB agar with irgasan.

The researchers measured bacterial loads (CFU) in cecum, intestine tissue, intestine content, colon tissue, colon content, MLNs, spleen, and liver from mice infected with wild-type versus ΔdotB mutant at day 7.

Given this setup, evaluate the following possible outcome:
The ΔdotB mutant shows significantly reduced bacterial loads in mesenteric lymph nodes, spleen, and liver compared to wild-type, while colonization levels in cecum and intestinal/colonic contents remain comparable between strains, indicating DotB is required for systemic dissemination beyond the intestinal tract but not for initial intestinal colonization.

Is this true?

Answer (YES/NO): NO